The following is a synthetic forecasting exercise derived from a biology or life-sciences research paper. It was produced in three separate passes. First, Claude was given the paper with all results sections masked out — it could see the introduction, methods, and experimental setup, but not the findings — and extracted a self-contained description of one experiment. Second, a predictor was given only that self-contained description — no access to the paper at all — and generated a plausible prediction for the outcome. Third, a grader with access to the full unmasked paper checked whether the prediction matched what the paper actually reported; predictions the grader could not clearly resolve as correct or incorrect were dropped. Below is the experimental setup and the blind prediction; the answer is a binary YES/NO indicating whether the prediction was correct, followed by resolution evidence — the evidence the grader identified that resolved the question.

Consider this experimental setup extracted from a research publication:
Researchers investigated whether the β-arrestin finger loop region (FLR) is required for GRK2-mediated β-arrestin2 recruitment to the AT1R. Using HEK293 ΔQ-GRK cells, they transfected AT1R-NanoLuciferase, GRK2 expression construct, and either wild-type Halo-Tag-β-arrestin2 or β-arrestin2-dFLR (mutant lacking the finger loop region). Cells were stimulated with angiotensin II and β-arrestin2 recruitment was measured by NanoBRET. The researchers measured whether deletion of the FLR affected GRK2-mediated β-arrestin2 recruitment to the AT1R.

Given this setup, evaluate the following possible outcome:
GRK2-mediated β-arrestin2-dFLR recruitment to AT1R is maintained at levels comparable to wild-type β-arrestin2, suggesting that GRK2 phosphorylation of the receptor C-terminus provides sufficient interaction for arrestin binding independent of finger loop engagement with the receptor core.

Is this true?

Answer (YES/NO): YES